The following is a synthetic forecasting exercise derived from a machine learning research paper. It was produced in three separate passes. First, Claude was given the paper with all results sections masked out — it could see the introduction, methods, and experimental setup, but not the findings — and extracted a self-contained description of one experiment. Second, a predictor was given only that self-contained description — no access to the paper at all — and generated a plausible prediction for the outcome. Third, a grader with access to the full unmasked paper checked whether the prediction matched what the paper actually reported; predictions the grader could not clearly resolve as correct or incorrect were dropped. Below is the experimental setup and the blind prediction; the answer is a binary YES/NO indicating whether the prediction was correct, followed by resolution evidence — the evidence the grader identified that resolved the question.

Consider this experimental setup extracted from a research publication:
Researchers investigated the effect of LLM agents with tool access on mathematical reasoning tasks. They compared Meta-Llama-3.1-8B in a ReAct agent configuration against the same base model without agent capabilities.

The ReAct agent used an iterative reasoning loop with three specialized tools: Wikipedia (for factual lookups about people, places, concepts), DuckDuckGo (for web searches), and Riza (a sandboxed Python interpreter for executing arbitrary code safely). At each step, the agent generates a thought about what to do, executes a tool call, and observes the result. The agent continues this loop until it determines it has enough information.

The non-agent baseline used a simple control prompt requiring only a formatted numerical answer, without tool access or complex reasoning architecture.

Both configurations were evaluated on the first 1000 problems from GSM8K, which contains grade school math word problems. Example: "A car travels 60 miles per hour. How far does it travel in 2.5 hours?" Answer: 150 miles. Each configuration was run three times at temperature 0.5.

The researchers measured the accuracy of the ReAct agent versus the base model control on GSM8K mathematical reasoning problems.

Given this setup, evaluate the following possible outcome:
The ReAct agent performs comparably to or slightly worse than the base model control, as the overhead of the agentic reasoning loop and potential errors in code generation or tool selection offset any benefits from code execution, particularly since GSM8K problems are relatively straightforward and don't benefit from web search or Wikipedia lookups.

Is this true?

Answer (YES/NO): NO